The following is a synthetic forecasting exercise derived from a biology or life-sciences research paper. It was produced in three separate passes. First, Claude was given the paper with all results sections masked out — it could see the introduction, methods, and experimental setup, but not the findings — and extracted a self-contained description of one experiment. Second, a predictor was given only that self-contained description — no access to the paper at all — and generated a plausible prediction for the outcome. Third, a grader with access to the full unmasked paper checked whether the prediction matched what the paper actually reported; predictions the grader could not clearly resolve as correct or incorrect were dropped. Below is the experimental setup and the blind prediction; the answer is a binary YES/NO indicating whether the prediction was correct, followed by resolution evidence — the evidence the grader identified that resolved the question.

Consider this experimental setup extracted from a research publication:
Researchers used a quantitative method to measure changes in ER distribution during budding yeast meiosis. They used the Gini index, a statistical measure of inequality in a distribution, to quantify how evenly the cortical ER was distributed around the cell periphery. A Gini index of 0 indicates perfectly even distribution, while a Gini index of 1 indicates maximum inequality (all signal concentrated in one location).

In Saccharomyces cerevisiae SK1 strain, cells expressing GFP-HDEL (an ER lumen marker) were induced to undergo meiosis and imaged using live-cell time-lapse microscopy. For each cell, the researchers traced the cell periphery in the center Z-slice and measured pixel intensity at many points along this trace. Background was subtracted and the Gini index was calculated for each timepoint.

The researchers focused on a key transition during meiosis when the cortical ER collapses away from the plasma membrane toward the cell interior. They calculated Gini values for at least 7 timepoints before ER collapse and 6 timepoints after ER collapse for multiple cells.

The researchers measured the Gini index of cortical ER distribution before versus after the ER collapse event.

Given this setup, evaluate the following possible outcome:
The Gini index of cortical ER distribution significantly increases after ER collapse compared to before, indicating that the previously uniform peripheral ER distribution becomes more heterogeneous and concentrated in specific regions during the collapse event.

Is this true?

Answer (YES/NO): NO